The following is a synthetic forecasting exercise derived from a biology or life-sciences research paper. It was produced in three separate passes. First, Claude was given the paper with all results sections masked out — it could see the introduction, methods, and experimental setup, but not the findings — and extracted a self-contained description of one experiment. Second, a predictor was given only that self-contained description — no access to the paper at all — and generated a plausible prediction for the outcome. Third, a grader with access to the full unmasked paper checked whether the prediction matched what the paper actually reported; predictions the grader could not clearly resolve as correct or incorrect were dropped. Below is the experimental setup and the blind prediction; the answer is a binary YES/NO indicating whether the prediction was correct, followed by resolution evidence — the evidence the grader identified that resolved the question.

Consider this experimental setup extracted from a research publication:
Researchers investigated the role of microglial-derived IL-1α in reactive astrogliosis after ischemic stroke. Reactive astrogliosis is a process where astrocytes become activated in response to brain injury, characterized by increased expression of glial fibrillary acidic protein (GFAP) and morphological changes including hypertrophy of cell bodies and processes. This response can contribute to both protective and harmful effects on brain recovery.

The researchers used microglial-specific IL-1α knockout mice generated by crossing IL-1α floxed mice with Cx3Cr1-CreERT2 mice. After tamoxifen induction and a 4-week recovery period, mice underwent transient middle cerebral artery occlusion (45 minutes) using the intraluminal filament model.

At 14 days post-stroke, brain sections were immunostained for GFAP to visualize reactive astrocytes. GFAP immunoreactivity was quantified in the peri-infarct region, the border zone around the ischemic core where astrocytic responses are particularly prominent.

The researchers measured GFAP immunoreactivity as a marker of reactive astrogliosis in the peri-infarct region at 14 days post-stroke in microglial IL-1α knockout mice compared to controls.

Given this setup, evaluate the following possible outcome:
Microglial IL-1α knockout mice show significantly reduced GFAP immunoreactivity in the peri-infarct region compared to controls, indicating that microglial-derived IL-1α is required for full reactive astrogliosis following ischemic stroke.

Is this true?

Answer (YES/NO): YES